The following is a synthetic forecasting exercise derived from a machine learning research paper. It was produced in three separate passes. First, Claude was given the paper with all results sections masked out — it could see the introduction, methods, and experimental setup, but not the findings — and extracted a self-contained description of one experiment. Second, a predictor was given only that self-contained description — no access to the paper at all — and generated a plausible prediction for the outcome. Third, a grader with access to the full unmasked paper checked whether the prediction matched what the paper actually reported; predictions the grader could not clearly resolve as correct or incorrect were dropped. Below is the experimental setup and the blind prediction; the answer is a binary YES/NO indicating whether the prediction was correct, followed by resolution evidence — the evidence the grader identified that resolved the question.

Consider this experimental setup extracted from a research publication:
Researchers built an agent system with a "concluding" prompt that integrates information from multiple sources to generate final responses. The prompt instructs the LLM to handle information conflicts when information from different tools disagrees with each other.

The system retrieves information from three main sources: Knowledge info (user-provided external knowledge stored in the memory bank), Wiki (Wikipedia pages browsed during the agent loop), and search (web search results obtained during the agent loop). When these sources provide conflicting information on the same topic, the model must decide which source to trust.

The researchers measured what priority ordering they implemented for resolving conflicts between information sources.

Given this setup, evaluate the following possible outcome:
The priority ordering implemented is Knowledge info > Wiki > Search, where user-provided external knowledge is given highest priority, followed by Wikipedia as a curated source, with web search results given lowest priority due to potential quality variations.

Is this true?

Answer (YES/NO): YES